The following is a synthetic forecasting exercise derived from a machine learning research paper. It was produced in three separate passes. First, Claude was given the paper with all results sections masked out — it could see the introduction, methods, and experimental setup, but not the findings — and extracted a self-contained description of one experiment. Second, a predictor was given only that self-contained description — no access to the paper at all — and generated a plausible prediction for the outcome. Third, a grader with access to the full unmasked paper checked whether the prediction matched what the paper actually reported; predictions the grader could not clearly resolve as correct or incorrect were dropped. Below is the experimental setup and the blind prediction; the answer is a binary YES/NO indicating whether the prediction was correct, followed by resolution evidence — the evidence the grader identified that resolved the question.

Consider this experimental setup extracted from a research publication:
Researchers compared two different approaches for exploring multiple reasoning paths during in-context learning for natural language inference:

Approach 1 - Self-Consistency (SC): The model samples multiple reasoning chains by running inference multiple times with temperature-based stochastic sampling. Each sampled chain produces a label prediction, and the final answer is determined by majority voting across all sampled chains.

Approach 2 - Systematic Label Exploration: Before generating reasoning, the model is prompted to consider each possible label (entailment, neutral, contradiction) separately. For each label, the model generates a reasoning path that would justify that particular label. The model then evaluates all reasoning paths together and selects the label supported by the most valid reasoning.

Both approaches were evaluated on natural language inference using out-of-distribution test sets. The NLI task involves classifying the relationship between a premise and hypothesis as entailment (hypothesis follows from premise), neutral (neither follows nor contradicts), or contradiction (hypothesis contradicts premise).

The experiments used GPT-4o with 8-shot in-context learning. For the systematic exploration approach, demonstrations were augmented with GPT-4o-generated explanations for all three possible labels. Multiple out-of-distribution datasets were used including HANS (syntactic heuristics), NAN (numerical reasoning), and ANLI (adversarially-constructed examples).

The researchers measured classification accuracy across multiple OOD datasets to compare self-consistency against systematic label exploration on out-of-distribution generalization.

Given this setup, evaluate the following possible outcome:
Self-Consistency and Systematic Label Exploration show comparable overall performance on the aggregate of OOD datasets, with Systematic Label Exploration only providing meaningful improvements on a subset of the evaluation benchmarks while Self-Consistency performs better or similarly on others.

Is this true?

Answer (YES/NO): NO